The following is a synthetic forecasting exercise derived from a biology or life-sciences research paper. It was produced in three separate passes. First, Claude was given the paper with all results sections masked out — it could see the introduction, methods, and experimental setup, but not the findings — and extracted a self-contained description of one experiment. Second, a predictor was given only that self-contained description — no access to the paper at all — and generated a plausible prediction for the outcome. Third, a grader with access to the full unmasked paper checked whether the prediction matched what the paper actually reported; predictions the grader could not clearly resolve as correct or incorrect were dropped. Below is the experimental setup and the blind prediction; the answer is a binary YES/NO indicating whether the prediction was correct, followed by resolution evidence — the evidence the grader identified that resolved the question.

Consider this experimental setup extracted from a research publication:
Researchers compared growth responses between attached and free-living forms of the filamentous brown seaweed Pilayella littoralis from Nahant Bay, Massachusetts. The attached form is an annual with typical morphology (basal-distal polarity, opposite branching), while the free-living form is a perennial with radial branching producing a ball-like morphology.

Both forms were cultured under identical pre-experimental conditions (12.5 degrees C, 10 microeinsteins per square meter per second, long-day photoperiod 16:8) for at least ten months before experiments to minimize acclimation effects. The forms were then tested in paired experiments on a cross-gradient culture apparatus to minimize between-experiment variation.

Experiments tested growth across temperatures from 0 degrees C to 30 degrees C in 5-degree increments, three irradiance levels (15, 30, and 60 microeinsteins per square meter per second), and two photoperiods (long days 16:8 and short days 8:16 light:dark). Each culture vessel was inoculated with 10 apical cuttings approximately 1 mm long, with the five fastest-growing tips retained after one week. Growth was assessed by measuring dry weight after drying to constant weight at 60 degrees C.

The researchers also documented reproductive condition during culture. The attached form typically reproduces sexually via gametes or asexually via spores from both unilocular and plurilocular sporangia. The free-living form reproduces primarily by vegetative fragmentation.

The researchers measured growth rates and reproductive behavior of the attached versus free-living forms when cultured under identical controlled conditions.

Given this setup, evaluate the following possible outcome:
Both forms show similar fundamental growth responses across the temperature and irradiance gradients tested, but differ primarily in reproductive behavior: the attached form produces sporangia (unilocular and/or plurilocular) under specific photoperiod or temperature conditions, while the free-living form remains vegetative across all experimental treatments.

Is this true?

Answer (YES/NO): NO